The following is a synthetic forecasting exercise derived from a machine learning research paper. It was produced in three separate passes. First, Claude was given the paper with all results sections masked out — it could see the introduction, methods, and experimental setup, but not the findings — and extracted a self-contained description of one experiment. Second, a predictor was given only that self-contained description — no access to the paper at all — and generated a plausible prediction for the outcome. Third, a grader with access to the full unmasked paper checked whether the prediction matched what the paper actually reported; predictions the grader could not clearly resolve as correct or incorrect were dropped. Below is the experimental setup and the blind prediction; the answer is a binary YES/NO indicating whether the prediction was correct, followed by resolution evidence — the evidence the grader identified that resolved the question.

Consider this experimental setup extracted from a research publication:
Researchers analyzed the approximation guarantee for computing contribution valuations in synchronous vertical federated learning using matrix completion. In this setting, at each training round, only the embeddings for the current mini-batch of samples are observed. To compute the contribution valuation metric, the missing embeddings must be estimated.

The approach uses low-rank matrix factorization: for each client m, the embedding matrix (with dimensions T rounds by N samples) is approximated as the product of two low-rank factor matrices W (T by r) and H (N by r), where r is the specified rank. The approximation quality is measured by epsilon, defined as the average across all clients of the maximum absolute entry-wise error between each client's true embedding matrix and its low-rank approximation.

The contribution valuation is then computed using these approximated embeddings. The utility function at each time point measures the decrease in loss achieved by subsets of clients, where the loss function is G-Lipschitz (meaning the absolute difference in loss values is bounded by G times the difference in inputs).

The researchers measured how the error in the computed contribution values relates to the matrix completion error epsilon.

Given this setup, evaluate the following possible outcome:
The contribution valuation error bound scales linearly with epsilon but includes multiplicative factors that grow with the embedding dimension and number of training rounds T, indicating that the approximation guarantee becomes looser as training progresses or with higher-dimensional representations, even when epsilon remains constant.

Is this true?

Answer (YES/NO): NO